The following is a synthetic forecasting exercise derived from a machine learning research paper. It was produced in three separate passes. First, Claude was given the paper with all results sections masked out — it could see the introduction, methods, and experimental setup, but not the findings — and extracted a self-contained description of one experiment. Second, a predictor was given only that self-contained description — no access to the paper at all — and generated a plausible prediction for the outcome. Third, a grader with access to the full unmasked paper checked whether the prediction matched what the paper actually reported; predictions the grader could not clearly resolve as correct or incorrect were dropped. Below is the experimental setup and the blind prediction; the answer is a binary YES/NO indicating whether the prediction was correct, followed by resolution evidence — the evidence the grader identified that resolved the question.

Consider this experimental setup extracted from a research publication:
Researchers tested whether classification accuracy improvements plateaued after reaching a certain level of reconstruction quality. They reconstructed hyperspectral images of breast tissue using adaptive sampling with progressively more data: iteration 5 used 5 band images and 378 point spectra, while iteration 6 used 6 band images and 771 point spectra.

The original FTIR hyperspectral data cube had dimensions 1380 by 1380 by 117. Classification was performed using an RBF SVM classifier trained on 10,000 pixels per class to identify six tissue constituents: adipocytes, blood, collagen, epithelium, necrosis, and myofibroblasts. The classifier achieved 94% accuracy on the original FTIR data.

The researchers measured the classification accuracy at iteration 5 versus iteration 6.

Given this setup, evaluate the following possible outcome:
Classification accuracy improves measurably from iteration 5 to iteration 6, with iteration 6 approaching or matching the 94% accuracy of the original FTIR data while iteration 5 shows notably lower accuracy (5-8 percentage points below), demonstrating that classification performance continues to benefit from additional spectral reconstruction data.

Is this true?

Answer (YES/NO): NO